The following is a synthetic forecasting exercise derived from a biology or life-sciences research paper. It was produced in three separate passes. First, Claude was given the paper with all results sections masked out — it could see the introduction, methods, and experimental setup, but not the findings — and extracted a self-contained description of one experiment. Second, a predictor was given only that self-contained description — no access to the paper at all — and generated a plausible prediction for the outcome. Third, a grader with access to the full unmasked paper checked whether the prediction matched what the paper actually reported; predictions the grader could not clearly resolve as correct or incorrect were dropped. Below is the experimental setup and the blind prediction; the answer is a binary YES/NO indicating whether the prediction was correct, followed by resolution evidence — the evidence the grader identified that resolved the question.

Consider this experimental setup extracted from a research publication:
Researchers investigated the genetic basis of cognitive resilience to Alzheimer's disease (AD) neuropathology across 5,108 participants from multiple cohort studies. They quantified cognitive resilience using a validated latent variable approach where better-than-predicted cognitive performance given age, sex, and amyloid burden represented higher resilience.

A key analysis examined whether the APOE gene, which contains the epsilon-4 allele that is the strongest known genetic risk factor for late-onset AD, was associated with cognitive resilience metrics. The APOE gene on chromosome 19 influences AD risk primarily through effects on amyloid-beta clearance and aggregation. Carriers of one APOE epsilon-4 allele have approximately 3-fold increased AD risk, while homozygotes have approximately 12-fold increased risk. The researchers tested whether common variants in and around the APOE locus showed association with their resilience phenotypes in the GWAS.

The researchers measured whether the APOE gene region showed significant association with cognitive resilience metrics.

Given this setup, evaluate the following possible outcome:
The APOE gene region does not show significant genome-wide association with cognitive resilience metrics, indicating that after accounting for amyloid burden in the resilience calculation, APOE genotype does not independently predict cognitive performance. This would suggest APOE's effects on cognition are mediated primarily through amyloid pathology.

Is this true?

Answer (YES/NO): YES